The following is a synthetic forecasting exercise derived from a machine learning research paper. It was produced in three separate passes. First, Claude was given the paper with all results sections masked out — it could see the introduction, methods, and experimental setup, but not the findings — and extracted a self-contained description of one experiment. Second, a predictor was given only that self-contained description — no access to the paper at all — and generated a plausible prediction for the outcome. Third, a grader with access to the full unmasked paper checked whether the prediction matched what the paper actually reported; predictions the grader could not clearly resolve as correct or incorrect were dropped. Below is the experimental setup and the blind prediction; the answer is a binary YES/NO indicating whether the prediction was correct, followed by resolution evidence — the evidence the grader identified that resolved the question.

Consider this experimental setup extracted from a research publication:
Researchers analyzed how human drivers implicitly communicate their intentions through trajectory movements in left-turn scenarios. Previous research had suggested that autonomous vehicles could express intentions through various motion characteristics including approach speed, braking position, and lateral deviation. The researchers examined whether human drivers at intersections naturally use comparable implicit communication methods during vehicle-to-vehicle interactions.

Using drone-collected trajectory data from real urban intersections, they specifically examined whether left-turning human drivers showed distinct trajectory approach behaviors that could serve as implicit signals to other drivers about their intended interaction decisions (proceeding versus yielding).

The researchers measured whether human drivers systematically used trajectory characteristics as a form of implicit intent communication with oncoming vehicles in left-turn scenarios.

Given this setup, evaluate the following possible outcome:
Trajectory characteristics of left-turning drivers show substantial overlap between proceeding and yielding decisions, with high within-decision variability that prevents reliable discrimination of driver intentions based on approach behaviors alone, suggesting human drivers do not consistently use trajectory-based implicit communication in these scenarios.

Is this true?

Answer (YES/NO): NO